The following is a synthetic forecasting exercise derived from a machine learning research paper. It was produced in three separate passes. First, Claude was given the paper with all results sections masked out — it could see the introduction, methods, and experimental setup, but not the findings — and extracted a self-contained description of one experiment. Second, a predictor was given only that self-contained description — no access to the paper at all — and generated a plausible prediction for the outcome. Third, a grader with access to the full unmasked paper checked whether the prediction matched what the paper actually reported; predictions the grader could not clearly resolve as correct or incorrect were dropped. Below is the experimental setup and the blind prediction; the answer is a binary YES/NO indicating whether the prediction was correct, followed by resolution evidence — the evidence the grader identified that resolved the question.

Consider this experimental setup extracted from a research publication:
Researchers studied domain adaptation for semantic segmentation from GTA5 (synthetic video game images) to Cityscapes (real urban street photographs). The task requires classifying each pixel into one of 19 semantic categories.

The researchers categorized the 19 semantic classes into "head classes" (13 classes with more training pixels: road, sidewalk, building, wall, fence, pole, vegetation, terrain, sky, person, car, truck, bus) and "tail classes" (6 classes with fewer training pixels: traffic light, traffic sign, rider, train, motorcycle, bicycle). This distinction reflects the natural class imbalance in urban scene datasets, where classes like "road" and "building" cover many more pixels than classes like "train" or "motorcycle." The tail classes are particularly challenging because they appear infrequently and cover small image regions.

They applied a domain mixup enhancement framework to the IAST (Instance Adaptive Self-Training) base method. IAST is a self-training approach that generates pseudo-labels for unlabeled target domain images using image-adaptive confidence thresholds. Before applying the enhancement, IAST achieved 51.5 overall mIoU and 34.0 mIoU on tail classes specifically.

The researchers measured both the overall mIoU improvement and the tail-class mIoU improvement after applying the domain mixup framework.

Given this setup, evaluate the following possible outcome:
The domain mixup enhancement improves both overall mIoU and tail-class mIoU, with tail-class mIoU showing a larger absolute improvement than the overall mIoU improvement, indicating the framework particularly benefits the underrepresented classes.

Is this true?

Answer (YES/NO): YES